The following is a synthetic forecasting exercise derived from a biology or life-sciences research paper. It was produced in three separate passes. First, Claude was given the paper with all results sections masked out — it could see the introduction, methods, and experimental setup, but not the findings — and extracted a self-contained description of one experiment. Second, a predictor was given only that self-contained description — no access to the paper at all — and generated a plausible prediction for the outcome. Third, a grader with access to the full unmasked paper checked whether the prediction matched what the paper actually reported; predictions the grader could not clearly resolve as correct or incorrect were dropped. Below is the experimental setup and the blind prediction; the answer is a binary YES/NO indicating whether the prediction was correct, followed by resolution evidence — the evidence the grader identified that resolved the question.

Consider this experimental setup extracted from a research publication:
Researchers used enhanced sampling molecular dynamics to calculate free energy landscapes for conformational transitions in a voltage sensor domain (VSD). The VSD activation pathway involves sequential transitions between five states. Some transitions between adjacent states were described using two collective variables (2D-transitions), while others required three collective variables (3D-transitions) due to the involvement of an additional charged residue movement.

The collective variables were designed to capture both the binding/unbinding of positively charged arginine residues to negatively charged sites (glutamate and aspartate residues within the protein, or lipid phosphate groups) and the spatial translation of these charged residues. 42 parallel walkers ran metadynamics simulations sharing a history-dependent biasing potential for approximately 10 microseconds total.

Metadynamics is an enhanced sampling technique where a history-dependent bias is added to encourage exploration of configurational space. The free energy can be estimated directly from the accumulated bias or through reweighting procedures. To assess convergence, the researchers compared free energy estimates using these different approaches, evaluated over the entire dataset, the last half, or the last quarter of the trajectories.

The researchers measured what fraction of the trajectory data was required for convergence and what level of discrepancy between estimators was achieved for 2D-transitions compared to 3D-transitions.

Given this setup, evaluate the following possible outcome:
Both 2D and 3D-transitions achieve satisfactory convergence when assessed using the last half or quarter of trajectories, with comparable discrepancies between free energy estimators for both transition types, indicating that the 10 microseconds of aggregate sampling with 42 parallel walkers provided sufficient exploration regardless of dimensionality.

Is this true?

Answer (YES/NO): NO